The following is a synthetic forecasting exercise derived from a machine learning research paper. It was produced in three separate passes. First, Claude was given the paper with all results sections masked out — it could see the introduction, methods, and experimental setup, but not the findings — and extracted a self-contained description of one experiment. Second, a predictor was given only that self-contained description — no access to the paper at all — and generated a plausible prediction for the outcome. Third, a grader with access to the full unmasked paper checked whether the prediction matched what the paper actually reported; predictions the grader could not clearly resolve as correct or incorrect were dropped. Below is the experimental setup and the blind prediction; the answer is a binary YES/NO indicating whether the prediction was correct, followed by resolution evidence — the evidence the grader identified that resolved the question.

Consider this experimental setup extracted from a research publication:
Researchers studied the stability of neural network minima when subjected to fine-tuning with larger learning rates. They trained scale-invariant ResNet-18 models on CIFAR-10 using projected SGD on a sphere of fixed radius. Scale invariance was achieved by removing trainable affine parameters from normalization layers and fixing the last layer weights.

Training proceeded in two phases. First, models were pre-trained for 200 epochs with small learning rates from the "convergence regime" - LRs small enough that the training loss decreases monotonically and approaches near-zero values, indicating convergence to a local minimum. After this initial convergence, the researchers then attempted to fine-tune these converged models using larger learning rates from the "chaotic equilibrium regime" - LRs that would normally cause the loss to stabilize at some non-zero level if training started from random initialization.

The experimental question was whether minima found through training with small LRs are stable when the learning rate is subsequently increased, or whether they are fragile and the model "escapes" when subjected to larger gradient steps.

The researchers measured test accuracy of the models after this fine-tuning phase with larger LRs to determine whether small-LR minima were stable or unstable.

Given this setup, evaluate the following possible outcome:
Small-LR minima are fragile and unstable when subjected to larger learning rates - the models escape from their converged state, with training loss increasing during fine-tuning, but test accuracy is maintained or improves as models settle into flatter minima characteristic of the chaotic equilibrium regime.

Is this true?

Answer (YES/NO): NO